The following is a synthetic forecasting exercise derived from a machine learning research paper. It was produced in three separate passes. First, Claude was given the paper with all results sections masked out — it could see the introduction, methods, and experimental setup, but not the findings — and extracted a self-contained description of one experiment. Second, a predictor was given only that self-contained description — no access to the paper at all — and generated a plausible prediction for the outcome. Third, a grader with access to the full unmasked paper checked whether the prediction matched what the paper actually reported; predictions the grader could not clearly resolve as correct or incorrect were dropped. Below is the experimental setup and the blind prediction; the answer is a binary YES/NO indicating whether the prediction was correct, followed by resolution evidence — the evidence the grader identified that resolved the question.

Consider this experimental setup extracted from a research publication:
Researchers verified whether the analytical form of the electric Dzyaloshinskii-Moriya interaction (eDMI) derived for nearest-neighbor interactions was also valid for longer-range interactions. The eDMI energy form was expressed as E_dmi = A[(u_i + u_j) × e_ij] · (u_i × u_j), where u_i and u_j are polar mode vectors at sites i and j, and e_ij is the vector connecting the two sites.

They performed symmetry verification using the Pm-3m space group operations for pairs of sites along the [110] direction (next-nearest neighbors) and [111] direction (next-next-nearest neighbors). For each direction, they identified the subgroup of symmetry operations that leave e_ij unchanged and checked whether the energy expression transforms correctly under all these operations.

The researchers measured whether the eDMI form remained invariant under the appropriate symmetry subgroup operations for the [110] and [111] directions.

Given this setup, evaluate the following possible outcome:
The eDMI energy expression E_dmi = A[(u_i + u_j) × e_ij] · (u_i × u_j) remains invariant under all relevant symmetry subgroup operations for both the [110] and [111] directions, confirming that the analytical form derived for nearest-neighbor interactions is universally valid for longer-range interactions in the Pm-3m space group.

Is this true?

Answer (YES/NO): YES